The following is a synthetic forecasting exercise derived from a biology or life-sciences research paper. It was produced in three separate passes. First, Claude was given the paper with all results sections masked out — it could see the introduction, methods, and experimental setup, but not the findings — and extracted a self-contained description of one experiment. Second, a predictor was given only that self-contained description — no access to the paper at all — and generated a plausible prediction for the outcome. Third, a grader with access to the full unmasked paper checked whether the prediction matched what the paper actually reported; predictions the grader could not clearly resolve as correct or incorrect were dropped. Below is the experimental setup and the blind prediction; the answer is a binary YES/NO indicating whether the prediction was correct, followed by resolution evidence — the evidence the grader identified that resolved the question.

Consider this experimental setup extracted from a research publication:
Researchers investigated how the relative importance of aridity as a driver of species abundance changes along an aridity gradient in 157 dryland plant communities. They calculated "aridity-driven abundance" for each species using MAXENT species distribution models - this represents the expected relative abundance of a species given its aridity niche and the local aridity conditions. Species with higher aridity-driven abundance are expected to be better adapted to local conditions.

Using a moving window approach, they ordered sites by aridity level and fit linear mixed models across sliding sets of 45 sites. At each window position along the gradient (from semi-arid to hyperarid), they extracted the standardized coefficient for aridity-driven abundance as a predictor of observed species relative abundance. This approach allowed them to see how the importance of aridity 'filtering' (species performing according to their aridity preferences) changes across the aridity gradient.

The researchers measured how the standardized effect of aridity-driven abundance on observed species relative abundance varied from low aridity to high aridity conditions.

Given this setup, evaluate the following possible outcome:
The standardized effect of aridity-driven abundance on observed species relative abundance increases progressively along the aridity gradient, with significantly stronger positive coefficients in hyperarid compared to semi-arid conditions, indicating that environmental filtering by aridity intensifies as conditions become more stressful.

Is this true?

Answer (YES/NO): NO